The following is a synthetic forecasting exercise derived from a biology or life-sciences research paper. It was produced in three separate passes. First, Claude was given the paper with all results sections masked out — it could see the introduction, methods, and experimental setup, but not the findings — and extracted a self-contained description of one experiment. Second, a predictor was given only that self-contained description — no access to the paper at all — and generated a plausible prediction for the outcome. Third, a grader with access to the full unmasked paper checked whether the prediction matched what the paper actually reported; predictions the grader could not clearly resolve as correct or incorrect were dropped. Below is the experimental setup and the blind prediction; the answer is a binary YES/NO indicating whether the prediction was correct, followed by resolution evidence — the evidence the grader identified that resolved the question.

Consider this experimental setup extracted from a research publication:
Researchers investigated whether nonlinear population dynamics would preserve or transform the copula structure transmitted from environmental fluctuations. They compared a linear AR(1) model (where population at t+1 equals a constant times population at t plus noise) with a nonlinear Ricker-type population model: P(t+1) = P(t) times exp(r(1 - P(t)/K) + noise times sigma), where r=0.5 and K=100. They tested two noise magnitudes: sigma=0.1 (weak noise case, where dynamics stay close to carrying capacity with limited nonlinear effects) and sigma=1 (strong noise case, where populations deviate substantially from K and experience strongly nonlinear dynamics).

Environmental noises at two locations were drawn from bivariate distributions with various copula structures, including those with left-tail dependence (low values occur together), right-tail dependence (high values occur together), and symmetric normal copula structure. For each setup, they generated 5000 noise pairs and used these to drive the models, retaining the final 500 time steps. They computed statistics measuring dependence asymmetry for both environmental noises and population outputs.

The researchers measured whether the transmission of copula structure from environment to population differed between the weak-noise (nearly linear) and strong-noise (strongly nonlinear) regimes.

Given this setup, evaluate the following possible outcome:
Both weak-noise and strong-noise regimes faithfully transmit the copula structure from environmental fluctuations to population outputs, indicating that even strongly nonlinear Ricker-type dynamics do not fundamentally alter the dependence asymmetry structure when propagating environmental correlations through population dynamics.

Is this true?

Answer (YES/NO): NO